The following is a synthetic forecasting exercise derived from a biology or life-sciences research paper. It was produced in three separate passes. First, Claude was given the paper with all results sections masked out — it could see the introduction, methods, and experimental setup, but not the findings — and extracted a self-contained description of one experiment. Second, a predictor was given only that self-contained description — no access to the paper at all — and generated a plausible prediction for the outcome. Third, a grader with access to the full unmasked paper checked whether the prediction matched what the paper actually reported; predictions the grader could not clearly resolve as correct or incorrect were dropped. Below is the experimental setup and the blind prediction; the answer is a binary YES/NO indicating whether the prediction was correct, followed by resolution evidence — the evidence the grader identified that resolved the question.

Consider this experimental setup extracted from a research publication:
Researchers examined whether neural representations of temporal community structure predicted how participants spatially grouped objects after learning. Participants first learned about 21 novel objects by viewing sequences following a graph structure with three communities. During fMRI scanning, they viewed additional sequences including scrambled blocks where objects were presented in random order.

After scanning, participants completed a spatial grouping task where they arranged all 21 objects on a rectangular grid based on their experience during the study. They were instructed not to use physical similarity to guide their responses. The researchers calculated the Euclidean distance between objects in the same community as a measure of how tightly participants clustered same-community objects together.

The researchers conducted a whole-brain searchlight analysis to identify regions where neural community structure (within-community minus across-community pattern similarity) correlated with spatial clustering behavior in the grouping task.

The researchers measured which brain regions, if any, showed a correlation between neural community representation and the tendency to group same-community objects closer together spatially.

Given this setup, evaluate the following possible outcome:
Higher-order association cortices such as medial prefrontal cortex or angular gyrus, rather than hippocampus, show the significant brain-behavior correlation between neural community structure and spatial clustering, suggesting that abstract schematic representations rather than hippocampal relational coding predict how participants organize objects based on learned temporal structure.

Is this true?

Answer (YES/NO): NO